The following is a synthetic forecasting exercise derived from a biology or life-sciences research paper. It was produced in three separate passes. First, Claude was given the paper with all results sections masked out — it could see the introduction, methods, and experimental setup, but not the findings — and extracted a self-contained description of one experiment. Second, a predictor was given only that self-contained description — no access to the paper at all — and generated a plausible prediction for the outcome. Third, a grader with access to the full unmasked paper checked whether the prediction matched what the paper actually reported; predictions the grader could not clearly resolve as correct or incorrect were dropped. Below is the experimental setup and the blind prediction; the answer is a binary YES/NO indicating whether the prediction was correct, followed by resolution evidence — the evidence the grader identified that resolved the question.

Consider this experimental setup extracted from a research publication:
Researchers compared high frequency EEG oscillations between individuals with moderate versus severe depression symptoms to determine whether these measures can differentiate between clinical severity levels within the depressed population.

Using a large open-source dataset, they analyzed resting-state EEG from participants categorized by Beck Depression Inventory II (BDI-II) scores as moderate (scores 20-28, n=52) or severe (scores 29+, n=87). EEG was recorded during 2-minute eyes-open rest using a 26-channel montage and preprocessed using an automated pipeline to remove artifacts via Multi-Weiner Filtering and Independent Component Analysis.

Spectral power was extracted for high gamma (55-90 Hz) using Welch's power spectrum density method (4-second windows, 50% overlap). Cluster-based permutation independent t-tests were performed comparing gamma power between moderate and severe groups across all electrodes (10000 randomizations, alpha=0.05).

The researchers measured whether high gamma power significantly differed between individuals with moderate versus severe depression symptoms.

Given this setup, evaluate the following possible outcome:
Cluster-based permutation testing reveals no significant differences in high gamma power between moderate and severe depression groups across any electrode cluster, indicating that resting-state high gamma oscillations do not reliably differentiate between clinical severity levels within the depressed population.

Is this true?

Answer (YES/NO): NO